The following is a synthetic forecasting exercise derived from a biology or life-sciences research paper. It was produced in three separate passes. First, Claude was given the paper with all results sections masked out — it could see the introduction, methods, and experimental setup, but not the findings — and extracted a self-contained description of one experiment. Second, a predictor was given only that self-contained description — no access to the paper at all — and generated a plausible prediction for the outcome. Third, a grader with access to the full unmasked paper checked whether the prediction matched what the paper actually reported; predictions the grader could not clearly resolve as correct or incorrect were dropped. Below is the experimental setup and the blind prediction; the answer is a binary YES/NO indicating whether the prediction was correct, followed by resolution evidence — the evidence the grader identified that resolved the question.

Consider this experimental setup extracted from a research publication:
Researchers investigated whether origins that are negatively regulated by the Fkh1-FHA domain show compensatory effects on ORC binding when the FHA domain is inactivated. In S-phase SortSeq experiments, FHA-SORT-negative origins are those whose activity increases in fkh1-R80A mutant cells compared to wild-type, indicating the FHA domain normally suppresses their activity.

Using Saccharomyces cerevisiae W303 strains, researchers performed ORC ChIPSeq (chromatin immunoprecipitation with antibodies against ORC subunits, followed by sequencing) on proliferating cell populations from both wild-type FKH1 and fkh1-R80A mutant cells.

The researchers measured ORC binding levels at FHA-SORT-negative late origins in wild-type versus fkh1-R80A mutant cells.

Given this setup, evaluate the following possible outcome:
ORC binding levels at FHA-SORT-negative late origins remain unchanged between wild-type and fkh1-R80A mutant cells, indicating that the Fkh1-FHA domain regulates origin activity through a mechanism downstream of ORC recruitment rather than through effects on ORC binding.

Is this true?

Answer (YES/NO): NO